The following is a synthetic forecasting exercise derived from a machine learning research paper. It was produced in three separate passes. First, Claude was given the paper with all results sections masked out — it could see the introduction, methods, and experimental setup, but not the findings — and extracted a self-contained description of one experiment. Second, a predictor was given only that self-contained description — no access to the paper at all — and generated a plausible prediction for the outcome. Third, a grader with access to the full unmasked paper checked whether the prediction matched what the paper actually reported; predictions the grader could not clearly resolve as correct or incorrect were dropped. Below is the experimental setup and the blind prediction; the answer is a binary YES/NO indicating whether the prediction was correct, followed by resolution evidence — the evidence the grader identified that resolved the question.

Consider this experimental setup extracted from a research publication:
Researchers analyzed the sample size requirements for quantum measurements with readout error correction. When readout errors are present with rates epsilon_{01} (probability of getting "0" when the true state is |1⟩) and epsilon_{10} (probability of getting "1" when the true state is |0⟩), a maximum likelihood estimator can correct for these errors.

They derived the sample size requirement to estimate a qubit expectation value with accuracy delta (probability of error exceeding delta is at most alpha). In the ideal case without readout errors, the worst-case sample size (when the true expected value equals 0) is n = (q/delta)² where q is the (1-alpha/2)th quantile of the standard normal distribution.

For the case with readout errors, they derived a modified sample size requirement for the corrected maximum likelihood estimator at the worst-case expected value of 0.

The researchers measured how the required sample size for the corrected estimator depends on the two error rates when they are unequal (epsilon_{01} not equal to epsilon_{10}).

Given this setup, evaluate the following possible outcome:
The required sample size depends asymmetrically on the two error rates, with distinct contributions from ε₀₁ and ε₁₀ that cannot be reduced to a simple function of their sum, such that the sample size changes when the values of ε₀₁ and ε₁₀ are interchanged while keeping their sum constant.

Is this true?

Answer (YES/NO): NO